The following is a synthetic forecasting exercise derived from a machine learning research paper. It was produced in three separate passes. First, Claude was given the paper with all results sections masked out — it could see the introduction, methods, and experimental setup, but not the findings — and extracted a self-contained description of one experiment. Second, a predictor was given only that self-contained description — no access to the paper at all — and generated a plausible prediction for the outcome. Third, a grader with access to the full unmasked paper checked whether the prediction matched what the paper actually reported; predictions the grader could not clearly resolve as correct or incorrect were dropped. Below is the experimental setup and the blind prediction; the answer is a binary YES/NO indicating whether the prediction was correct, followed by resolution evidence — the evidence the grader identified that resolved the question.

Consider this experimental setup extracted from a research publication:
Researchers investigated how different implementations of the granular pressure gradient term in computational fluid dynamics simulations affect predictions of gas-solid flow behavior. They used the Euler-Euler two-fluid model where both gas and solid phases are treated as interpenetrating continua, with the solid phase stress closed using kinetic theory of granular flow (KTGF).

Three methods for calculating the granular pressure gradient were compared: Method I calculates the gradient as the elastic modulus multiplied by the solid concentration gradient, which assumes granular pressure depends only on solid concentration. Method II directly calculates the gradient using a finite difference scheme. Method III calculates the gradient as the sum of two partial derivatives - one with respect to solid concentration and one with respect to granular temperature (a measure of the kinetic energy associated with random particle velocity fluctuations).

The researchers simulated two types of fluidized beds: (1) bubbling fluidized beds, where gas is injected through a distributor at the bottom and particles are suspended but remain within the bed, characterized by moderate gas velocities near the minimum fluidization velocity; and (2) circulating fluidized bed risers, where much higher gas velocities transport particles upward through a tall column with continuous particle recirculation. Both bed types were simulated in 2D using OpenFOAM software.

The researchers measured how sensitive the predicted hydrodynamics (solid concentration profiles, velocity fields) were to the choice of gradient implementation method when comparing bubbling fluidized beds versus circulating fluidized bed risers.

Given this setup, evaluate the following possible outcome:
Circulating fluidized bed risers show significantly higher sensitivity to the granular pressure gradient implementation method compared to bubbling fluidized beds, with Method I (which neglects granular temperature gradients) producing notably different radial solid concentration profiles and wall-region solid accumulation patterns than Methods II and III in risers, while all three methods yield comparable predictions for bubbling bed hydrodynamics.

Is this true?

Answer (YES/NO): YES